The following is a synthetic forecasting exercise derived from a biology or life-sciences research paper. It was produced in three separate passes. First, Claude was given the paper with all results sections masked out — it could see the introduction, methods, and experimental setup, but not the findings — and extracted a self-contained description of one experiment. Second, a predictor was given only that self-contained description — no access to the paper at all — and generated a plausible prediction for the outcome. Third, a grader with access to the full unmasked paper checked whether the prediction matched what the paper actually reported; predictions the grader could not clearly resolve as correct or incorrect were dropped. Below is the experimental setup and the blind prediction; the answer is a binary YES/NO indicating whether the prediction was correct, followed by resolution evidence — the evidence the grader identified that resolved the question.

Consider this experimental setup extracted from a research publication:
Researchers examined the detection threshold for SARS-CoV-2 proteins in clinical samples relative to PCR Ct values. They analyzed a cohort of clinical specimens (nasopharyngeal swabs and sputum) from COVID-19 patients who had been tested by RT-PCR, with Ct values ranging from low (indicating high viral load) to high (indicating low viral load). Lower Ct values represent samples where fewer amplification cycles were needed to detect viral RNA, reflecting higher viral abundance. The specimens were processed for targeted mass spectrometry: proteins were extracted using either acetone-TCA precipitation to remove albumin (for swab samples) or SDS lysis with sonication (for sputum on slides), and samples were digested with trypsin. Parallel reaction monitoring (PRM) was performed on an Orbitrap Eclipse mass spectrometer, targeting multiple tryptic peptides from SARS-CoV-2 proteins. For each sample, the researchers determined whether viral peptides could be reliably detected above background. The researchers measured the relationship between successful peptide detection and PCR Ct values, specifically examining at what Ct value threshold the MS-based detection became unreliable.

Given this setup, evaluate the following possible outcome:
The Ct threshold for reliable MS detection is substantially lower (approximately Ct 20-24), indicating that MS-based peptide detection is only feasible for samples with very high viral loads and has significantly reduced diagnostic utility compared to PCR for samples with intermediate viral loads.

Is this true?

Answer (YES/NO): YES